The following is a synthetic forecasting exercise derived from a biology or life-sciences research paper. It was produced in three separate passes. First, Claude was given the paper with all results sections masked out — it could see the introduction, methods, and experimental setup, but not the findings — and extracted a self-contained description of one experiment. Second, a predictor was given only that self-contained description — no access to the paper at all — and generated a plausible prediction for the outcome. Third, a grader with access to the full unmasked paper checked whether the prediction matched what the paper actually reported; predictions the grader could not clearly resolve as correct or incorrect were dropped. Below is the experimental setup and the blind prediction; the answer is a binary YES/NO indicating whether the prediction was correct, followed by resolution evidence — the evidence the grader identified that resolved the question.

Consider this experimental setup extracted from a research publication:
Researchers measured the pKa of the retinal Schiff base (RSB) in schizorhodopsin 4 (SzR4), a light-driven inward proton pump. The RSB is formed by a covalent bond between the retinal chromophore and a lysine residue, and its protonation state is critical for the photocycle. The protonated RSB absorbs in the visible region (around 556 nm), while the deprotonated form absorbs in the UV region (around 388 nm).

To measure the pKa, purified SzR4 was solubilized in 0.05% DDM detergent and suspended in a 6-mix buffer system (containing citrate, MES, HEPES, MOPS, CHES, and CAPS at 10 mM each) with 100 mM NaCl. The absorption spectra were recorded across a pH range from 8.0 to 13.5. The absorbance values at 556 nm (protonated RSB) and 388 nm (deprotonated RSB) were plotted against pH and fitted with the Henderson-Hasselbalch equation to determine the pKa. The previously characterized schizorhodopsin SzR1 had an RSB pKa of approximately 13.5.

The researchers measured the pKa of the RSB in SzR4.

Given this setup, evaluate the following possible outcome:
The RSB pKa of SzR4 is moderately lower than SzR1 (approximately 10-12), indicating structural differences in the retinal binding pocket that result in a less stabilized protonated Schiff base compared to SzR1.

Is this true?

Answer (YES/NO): NO